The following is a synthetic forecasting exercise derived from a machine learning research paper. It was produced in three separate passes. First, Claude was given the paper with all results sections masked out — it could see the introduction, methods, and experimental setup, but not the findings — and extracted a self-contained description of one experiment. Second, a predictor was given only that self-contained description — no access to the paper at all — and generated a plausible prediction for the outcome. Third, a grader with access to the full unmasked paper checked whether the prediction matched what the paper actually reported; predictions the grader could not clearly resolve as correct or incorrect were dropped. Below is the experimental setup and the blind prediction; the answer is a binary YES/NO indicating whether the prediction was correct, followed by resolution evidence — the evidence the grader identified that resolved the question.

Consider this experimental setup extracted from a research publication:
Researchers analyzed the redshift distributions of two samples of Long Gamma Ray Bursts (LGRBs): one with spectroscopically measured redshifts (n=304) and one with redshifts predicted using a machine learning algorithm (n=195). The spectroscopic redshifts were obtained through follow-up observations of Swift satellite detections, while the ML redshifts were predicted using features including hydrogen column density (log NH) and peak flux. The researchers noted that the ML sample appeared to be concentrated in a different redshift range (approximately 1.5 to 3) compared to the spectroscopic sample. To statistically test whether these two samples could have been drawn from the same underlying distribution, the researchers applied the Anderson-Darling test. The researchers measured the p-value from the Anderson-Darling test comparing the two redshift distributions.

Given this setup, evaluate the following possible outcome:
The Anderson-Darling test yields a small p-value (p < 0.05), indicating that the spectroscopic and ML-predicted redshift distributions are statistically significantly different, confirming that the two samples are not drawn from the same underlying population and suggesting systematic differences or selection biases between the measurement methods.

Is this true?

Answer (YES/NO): YES